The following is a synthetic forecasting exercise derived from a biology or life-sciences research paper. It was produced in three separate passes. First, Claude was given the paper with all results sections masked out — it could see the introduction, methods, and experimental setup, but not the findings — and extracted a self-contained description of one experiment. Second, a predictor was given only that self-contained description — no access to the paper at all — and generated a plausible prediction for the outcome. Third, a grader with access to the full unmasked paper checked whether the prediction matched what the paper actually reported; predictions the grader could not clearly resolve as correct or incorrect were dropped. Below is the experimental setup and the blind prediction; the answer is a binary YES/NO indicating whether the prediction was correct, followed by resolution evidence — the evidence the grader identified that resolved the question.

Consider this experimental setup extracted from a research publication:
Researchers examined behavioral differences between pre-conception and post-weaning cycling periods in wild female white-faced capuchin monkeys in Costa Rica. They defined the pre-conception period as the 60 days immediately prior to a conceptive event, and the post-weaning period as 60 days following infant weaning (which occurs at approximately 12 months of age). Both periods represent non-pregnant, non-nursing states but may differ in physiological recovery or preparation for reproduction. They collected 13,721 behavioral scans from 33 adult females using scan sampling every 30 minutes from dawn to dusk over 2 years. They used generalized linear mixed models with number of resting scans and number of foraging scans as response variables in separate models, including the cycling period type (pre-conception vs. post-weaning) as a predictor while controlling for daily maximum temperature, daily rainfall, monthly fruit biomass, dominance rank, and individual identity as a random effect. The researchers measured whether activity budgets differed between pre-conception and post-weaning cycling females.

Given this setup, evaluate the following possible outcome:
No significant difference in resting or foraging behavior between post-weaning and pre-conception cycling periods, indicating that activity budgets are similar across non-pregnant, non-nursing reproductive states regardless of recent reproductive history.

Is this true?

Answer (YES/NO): YES